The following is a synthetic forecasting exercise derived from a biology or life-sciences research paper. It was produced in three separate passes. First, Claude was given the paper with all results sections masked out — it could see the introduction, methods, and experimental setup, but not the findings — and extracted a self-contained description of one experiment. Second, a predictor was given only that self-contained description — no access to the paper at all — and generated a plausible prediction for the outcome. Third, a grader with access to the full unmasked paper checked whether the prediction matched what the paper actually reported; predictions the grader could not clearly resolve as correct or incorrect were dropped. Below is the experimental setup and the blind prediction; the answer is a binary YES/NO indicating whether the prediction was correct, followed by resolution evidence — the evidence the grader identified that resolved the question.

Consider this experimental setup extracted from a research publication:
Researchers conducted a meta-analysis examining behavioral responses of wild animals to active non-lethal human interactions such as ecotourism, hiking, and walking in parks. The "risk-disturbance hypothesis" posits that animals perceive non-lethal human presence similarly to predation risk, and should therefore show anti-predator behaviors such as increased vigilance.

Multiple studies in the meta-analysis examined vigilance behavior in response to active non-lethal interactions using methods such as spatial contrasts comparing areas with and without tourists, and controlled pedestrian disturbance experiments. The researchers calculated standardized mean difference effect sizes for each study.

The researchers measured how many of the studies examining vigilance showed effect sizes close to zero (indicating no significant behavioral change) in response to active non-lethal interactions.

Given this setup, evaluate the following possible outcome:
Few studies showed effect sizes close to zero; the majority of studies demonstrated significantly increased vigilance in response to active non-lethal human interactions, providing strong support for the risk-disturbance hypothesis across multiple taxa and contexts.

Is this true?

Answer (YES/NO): NO